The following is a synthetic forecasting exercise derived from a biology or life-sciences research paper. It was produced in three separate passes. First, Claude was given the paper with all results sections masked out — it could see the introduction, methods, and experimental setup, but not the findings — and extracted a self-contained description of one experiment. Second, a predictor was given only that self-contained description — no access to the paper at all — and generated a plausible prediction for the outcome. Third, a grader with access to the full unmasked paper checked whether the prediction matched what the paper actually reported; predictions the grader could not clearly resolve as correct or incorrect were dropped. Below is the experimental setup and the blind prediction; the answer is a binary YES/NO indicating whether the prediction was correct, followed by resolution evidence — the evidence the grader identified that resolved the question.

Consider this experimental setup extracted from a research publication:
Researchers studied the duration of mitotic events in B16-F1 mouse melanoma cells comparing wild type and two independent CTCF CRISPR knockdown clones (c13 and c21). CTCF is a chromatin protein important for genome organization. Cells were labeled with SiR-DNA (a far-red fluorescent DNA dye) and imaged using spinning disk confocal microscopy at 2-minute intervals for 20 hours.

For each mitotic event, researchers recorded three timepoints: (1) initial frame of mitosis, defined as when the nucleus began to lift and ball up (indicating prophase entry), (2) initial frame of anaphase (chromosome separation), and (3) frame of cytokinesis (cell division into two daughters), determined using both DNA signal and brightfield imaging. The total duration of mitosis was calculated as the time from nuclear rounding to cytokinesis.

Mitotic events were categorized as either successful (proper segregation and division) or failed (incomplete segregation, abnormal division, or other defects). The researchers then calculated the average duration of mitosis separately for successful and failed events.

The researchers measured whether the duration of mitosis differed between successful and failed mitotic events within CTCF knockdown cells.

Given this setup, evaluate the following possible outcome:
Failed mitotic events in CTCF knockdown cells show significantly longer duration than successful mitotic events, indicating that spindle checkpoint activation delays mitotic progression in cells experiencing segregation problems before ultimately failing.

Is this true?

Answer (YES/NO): YES